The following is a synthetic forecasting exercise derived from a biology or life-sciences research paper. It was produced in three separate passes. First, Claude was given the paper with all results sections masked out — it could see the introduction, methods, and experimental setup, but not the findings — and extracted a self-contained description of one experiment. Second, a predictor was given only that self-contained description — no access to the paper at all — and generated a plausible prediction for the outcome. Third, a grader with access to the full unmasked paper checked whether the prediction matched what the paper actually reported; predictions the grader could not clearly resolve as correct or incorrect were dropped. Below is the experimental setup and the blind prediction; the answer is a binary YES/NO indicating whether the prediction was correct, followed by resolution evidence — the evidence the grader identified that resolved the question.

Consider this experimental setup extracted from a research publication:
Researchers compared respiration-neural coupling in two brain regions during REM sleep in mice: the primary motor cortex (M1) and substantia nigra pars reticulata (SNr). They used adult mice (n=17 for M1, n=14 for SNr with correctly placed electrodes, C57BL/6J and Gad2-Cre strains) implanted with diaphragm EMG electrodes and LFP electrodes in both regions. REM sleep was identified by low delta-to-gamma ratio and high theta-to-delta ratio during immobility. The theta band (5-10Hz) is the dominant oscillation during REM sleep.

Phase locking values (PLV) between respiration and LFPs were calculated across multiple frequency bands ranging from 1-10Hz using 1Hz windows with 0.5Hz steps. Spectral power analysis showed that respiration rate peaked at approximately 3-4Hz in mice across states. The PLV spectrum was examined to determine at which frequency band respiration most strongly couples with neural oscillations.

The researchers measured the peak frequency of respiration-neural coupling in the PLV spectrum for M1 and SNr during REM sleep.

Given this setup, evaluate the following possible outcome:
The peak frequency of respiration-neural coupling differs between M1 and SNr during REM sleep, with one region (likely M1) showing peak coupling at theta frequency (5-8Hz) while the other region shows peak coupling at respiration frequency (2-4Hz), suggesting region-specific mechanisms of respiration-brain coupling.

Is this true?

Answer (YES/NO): NO